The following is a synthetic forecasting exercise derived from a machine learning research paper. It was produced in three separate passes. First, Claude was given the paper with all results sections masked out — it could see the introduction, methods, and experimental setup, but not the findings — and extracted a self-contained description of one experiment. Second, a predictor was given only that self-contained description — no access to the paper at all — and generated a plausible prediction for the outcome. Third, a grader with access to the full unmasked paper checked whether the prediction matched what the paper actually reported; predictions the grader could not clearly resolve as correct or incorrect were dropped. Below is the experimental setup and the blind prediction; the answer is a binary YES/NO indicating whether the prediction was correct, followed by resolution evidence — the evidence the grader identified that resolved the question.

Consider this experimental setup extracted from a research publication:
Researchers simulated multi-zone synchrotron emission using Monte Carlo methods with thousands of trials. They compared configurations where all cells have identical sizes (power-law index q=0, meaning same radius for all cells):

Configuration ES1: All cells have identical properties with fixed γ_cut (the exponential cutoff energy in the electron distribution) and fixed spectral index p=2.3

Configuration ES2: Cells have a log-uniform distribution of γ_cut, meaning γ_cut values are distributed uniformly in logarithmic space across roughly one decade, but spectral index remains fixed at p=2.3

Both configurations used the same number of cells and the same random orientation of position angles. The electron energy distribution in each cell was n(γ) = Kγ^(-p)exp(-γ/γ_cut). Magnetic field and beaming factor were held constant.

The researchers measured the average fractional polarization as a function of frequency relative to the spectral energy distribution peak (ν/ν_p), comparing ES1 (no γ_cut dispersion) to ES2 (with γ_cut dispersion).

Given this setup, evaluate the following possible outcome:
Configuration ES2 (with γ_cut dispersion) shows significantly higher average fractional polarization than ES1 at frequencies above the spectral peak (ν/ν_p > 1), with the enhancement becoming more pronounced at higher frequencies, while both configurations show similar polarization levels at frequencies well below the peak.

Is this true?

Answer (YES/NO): YES